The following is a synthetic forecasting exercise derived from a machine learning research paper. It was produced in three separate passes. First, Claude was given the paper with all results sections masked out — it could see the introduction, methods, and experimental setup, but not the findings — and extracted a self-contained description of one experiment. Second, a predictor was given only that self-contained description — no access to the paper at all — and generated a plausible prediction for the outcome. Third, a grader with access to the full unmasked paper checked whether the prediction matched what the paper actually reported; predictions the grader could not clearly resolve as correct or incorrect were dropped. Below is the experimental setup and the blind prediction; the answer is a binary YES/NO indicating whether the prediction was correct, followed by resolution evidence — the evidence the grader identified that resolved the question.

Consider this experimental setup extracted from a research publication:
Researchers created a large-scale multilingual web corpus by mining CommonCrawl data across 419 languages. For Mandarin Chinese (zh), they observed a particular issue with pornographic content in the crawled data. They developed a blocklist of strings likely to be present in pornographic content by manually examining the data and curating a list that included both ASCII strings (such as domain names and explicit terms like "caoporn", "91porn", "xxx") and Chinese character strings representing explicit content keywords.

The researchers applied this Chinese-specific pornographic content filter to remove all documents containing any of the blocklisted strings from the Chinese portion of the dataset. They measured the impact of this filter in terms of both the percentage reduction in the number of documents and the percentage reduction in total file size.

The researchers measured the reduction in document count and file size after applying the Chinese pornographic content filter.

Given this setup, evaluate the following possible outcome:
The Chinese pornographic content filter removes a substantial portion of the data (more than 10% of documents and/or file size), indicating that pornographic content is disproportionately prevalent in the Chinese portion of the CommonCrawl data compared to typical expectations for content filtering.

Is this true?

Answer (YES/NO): YES